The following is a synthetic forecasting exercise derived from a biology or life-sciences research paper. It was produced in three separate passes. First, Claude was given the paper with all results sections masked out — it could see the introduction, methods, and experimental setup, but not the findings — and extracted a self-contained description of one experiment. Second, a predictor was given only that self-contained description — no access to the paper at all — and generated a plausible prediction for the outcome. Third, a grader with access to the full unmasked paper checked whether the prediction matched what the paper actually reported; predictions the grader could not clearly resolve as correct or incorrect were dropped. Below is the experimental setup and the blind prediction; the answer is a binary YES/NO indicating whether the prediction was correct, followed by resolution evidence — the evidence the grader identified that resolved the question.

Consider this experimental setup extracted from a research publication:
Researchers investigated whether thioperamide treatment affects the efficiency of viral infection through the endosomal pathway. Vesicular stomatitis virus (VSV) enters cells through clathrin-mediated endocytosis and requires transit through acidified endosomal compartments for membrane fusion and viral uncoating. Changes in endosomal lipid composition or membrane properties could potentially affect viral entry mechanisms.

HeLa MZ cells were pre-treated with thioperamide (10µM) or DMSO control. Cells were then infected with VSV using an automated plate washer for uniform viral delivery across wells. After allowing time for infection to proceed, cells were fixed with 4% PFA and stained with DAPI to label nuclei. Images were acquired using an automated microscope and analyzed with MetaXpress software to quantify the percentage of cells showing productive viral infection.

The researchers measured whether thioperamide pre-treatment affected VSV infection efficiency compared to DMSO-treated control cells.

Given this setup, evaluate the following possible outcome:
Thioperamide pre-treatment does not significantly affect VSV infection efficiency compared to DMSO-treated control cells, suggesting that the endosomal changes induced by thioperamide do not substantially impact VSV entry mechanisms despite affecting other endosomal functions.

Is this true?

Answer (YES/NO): YES